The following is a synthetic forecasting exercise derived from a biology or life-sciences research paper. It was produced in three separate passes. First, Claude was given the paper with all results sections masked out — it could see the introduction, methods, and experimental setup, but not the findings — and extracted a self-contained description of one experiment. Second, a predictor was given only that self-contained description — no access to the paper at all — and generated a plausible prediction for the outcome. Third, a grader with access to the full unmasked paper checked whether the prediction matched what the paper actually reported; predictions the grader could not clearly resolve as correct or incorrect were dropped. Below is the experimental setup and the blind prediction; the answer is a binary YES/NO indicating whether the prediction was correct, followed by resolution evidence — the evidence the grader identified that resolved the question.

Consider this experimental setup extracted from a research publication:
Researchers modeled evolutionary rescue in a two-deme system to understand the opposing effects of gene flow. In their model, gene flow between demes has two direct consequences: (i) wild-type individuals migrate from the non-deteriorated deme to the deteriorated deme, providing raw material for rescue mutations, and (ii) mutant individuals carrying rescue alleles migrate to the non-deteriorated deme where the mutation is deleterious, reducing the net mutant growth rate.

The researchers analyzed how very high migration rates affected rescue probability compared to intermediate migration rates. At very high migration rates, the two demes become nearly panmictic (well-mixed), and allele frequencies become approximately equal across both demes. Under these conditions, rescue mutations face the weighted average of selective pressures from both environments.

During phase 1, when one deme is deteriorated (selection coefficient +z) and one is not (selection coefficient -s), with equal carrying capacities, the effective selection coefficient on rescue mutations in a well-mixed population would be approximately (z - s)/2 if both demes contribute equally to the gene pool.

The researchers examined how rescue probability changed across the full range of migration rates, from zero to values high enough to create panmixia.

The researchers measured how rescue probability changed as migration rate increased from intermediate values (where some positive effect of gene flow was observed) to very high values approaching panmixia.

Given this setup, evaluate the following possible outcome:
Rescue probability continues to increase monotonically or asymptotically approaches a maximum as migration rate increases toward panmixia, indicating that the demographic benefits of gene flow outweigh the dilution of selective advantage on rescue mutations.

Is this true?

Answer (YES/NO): NO